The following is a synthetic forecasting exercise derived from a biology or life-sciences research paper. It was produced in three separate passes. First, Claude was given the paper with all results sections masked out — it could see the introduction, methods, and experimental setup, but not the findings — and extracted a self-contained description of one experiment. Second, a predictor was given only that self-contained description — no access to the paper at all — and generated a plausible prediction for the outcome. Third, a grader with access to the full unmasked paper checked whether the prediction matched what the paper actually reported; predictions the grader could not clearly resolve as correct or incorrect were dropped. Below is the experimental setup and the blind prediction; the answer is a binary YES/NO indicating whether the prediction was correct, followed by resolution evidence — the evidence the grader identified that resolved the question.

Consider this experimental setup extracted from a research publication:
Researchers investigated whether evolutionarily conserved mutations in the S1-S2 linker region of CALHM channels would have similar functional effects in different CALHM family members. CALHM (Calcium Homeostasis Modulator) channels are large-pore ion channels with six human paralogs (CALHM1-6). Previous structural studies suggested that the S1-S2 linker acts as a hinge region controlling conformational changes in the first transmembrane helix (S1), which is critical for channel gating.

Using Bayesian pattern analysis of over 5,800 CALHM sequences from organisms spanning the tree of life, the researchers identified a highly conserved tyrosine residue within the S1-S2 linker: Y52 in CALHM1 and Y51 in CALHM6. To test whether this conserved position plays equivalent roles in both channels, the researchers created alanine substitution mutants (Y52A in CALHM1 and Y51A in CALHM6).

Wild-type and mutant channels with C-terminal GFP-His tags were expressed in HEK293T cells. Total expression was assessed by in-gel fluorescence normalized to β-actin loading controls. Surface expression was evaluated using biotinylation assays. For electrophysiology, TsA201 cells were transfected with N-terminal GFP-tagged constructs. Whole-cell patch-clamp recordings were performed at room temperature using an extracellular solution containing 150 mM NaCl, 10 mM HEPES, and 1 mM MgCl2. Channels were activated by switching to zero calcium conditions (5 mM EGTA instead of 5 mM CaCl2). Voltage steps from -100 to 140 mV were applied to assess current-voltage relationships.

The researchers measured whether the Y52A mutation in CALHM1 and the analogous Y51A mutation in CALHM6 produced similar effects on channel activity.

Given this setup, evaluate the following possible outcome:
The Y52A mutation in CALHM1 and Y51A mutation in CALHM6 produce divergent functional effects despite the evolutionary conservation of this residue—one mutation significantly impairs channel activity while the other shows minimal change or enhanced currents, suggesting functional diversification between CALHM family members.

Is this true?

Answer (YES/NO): NO